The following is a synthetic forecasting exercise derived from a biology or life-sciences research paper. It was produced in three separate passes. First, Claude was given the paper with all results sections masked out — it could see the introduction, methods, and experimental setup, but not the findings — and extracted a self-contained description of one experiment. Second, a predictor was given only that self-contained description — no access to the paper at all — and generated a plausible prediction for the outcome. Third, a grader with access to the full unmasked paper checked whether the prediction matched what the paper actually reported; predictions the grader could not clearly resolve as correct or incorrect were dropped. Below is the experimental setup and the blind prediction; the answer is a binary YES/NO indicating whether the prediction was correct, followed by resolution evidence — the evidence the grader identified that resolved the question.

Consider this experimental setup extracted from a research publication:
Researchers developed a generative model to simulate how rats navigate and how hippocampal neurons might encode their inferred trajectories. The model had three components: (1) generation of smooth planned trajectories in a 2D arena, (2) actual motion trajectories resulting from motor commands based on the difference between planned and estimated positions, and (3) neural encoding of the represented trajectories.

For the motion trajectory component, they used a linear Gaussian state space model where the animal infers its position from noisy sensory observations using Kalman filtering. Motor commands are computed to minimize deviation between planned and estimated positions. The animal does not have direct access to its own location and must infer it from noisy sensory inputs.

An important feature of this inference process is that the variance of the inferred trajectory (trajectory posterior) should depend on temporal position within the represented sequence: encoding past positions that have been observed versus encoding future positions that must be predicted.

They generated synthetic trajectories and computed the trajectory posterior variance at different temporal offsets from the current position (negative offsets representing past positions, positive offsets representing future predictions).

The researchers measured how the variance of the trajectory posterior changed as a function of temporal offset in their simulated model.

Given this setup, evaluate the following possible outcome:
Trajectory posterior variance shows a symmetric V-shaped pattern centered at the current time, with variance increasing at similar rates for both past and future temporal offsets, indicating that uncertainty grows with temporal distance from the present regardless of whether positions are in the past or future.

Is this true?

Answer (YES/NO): NO